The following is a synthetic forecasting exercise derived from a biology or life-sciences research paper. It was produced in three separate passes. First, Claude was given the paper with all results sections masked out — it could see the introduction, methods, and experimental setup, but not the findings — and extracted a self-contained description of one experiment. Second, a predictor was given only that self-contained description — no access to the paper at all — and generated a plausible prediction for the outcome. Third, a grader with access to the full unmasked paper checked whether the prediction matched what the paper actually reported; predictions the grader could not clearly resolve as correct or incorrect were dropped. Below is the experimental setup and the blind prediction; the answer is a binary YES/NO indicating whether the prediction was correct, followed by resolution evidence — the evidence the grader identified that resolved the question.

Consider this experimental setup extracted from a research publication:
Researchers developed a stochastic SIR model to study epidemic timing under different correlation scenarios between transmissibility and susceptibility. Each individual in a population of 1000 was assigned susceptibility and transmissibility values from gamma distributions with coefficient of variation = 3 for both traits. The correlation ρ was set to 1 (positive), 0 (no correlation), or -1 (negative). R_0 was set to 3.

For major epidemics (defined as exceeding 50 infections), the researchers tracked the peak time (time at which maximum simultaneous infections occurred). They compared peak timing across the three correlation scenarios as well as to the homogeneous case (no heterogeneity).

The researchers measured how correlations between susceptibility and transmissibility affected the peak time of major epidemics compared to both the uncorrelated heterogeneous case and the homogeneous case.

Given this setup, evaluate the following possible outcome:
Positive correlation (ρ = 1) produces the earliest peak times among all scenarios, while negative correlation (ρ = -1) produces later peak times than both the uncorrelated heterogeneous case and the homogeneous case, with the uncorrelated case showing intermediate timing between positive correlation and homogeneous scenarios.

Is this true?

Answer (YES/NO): NO